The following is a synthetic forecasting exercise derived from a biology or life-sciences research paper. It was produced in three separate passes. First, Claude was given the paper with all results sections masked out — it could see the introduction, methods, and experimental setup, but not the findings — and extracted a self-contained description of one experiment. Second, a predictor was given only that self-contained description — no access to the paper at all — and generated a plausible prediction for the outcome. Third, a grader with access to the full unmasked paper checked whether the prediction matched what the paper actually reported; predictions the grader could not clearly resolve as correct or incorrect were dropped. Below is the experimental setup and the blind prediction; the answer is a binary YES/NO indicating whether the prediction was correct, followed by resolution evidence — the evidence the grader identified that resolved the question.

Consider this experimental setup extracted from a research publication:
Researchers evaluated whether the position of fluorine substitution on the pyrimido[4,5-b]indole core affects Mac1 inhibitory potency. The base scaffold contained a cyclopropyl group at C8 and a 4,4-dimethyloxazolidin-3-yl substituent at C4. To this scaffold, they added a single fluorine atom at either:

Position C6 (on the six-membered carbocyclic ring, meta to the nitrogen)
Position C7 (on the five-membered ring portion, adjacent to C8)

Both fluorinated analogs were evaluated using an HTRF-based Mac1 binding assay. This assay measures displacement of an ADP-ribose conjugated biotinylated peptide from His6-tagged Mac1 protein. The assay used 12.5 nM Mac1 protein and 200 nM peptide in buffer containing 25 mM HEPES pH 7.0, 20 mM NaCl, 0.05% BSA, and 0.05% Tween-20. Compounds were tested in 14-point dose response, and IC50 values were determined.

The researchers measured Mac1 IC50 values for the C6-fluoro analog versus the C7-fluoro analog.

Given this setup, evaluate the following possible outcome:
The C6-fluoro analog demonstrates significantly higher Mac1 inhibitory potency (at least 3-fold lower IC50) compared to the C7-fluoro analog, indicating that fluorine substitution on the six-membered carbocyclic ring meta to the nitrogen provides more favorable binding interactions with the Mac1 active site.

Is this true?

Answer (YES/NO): NO